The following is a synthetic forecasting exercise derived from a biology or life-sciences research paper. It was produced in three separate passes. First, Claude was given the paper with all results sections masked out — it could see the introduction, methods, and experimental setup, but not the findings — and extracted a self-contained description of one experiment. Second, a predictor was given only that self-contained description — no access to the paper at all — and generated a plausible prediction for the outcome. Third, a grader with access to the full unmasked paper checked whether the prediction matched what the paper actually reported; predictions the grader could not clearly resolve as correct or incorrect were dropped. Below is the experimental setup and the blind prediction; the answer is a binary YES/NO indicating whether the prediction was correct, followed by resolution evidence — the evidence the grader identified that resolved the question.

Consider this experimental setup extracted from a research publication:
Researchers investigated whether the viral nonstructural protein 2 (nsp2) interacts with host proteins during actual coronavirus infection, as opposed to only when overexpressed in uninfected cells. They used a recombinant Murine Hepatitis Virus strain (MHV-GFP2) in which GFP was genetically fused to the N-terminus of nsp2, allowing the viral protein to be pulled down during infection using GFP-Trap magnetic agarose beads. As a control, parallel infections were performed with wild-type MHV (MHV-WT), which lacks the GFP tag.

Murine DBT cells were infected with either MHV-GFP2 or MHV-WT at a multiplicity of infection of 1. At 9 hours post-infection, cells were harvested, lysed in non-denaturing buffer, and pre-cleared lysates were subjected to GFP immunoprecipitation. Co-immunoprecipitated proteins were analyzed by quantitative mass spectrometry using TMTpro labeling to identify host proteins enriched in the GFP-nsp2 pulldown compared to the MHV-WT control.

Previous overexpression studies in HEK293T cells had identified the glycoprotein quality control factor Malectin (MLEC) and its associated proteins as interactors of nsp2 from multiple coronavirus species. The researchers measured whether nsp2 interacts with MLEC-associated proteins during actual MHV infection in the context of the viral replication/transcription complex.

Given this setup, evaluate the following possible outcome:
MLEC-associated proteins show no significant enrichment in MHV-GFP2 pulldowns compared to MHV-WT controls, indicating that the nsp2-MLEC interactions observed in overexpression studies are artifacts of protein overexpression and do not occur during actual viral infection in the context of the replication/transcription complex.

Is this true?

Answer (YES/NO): NO